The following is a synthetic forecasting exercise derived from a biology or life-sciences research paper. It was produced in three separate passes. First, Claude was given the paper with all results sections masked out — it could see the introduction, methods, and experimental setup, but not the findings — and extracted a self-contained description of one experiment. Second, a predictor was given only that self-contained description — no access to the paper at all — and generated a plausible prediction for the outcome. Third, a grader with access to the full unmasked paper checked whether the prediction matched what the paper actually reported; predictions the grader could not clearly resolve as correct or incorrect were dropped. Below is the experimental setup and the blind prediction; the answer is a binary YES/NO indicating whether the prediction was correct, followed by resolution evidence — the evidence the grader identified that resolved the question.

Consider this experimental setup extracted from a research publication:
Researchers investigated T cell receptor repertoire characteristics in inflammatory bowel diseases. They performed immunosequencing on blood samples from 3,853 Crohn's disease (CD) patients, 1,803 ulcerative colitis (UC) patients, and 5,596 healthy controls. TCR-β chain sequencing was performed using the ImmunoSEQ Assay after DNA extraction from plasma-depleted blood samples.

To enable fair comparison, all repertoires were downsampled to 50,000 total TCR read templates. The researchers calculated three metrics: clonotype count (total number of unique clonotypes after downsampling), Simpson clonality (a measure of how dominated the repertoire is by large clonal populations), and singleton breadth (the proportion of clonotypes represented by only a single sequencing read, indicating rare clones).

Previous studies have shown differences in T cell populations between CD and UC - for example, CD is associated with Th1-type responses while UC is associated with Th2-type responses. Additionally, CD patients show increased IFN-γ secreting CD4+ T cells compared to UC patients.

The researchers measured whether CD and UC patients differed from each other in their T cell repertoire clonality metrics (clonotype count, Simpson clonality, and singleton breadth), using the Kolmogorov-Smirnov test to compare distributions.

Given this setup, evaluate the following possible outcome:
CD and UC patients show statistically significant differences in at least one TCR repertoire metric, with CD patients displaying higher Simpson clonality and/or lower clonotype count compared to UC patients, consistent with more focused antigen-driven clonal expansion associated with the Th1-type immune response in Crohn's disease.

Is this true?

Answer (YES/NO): NO